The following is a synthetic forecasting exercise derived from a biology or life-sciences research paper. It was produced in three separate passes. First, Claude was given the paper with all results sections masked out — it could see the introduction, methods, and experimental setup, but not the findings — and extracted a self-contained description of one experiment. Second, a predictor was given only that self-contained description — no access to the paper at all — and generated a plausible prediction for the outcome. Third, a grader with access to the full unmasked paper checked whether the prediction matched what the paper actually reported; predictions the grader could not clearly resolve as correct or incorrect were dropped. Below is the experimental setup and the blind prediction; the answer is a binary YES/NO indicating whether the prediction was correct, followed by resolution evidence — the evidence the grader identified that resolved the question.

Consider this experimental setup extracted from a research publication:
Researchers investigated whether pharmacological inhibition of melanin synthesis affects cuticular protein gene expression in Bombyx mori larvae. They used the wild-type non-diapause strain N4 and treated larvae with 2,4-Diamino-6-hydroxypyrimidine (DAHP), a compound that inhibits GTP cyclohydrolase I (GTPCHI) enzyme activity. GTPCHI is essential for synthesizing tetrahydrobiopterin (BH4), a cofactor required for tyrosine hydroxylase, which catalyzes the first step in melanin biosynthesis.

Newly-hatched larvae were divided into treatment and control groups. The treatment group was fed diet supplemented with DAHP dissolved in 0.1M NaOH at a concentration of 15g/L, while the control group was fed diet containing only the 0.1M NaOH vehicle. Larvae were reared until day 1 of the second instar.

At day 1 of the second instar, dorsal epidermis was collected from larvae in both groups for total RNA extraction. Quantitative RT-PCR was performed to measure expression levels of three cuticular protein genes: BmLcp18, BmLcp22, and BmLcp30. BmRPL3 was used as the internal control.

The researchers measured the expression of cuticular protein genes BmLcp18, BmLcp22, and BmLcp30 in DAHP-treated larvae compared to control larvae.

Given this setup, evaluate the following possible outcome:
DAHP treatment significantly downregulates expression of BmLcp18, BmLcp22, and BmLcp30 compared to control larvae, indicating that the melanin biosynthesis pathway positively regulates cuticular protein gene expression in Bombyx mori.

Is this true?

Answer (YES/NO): YES